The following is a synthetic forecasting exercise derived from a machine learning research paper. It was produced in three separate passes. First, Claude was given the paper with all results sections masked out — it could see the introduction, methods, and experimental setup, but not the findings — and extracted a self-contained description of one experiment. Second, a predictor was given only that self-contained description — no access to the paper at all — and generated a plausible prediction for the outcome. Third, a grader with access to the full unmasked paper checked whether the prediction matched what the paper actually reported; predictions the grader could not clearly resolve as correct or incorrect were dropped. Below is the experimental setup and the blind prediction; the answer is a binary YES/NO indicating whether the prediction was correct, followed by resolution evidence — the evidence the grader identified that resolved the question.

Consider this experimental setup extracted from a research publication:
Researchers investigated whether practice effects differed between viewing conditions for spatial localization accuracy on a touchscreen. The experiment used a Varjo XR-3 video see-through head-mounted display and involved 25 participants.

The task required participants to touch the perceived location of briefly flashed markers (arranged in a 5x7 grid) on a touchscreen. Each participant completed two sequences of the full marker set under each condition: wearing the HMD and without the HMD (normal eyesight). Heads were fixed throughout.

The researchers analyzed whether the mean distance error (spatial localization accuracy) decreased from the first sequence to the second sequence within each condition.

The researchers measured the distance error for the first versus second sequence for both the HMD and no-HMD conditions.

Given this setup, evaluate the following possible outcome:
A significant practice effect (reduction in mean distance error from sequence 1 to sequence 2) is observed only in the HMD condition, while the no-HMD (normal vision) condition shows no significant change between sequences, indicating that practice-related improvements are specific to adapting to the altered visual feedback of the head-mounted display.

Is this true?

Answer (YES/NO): NO